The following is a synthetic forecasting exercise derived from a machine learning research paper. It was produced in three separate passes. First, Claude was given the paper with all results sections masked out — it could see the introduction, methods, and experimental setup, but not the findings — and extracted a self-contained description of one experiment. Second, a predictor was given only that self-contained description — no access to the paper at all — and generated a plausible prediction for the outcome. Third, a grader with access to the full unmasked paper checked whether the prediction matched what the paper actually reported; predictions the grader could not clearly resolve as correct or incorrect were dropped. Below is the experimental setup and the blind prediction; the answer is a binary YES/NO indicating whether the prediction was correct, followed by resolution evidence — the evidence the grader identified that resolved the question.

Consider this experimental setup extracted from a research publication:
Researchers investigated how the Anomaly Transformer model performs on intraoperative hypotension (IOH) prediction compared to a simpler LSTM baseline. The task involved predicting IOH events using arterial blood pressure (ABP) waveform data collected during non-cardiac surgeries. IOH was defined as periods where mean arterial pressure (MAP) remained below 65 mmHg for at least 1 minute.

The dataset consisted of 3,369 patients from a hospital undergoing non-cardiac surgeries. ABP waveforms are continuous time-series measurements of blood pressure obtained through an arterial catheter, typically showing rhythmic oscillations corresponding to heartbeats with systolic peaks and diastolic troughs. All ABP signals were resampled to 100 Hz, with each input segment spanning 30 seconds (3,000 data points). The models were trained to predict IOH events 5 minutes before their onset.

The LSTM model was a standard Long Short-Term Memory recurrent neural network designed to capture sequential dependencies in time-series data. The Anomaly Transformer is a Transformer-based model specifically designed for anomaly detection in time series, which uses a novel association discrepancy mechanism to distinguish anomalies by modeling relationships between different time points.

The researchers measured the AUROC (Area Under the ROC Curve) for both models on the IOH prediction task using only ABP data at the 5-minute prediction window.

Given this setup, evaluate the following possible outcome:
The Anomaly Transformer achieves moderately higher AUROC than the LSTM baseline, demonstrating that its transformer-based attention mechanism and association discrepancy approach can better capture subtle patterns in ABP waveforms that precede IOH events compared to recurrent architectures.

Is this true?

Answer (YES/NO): NO